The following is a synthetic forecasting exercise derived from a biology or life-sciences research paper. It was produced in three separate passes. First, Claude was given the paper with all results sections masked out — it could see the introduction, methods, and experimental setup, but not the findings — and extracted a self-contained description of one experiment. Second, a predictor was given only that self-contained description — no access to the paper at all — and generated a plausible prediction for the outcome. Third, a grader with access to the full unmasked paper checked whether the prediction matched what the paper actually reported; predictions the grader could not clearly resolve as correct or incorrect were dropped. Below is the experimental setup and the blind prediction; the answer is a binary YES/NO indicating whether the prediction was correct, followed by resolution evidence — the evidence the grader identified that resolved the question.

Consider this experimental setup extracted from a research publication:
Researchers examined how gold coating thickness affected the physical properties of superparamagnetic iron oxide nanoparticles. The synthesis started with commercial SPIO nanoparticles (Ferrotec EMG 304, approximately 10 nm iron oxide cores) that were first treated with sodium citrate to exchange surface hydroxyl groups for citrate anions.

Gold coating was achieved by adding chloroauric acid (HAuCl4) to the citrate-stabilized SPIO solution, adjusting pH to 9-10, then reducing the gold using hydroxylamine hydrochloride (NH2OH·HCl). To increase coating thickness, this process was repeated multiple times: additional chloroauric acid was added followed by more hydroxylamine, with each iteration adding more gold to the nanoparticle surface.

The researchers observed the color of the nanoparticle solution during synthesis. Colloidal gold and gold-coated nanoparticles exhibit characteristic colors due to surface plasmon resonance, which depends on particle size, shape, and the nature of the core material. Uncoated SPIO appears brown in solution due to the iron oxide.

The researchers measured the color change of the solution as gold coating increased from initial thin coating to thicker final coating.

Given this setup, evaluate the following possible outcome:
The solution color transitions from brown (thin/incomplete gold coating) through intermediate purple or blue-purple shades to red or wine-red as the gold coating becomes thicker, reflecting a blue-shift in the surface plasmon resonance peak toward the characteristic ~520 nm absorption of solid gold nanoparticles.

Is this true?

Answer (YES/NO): YES